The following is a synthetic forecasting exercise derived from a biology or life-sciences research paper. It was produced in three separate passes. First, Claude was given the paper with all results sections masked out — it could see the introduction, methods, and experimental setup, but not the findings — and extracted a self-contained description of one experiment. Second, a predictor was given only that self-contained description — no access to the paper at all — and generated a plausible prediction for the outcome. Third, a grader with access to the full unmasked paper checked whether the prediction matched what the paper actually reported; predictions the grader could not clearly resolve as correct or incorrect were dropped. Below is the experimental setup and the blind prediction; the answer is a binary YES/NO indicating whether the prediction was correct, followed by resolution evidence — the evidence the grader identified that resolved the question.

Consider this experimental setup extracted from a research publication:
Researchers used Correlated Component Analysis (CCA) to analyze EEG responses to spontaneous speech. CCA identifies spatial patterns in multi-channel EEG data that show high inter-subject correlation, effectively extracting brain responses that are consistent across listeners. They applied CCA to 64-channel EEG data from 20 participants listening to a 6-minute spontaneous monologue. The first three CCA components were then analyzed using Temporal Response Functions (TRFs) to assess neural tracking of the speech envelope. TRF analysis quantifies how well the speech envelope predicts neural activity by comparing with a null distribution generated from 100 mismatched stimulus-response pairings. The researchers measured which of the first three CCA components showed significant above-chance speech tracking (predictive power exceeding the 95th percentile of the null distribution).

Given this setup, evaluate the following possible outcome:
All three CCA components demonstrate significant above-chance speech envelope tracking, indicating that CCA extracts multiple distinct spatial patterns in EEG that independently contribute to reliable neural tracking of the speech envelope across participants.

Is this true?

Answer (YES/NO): NO